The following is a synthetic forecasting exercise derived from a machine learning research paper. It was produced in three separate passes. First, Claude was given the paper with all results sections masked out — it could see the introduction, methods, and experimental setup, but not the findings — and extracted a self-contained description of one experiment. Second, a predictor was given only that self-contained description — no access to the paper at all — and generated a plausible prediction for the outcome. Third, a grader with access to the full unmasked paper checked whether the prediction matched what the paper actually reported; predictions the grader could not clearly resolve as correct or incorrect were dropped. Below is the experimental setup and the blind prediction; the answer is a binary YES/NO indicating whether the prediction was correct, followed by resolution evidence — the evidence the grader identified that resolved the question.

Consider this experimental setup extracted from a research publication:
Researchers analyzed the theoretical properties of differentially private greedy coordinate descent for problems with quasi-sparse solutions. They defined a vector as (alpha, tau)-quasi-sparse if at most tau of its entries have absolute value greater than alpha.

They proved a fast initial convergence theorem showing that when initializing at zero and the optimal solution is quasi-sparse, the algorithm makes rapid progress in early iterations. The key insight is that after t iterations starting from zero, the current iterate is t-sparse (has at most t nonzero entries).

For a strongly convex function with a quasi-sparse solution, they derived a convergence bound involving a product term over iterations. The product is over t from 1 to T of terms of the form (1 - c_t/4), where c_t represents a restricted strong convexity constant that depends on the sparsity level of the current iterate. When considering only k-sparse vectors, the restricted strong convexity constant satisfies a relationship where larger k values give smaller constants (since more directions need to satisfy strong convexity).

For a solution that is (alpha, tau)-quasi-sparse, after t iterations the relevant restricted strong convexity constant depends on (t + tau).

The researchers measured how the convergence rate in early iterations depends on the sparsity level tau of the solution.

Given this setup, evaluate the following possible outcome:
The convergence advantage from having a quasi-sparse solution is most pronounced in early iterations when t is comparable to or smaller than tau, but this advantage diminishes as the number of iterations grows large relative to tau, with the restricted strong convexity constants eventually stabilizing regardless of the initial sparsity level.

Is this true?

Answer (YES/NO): NO